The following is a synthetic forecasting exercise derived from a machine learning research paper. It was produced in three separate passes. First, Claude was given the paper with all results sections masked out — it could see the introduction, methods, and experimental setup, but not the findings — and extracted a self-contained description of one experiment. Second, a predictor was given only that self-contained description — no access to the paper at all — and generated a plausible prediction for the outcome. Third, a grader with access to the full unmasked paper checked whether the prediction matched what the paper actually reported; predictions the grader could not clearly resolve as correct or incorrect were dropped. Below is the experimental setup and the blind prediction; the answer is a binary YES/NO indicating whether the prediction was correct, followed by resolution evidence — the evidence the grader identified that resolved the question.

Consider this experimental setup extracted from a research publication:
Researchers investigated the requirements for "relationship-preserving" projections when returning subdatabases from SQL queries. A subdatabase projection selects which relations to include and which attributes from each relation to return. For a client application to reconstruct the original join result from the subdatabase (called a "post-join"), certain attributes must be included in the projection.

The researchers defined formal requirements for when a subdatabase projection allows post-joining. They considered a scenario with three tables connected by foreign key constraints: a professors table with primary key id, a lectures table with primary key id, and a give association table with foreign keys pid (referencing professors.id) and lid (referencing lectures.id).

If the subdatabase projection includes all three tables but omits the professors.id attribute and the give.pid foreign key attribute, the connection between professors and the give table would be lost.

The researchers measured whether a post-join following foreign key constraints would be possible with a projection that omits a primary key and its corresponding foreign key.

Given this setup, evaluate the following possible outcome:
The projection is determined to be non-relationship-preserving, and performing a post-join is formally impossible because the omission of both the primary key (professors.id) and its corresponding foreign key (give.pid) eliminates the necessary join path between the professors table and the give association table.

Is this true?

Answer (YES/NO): YES